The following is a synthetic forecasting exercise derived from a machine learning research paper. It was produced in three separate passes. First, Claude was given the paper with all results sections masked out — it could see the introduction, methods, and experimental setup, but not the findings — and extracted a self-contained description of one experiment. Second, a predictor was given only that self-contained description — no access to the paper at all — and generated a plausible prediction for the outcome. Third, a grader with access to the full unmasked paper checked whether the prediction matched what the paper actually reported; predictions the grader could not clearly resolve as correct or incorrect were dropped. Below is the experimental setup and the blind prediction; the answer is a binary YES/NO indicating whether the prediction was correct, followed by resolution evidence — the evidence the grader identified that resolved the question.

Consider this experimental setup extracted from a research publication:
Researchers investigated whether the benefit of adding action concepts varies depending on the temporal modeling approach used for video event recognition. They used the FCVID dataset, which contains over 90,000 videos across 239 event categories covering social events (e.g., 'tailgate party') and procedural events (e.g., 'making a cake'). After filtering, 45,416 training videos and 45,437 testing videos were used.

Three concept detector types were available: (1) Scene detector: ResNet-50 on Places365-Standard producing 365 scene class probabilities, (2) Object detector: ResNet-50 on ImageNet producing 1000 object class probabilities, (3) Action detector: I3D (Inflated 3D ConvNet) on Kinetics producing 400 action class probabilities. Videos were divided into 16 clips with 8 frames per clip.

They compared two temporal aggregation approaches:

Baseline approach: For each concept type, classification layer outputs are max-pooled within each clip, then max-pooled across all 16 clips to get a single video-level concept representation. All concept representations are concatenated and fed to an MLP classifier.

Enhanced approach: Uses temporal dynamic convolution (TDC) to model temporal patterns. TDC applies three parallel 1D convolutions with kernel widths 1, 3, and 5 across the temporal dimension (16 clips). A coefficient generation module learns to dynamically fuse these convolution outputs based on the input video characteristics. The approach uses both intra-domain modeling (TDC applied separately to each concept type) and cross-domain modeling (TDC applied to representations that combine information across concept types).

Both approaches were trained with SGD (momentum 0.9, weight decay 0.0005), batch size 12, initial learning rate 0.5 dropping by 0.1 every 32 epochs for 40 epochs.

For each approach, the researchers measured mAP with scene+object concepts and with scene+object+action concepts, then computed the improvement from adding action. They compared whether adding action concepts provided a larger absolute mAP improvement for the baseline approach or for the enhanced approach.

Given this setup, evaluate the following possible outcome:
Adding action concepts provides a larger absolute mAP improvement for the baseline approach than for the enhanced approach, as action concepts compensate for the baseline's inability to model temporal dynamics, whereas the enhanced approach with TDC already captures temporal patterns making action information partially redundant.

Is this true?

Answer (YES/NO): YES